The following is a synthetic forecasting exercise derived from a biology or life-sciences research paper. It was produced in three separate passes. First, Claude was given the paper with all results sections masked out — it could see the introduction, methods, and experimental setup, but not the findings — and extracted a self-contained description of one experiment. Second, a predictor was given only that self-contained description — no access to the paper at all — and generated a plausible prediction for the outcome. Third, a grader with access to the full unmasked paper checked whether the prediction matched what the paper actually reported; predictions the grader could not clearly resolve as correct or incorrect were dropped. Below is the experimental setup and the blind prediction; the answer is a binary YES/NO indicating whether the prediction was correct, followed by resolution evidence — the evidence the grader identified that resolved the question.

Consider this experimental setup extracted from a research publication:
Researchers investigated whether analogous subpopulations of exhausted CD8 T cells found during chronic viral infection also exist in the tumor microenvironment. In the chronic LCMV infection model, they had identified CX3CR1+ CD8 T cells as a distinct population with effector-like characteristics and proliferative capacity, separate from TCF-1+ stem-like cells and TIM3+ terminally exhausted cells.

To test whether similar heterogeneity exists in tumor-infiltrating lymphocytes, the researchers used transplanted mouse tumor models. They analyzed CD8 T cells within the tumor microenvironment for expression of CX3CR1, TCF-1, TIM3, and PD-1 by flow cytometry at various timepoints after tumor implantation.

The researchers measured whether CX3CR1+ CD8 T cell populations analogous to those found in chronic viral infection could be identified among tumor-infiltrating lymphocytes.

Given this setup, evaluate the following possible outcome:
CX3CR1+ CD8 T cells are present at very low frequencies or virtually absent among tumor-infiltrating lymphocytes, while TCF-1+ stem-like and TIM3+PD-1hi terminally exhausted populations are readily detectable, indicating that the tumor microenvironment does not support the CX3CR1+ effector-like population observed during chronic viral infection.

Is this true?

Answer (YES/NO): NO